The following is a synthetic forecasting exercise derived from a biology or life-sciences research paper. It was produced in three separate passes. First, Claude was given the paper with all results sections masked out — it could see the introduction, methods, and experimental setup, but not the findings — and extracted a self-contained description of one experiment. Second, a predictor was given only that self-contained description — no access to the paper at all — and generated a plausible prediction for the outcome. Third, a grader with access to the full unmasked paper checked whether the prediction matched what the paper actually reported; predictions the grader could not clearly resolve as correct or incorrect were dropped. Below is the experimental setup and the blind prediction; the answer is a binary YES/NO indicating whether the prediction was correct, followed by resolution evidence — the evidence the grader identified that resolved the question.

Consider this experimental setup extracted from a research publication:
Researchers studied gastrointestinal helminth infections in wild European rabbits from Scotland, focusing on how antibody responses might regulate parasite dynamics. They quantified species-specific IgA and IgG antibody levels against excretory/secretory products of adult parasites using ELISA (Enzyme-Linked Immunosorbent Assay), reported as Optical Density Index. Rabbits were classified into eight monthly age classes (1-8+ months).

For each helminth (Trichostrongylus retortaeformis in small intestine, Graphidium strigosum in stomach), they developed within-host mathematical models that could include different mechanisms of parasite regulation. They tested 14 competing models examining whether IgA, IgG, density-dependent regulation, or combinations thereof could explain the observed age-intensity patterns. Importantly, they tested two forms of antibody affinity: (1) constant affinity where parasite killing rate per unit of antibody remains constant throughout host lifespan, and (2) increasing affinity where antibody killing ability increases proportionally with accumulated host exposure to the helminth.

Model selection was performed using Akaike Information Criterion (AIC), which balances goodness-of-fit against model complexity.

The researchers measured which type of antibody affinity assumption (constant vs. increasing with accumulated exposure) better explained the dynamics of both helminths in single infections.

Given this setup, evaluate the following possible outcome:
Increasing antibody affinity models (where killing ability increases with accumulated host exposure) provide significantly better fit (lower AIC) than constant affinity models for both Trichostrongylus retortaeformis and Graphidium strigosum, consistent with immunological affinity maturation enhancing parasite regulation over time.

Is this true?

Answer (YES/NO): YES